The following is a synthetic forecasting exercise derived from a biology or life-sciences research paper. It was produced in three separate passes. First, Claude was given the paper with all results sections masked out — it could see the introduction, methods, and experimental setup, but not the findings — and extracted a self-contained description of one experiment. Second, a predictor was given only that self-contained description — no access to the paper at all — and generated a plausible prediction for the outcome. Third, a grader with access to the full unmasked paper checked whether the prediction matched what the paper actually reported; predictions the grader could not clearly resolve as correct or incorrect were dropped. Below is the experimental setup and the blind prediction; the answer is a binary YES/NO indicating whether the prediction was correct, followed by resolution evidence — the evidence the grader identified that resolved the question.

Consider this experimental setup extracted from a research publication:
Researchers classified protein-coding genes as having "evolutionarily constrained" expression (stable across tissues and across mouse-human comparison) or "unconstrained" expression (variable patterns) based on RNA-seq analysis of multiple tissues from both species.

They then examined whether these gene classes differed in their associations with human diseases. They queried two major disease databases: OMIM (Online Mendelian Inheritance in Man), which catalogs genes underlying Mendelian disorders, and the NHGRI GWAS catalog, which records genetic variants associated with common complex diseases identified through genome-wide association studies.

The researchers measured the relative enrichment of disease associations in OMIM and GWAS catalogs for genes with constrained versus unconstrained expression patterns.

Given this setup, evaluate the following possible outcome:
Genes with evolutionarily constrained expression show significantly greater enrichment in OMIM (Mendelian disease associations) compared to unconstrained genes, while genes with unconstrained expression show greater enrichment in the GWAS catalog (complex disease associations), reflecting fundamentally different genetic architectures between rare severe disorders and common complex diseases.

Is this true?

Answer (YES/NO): NO